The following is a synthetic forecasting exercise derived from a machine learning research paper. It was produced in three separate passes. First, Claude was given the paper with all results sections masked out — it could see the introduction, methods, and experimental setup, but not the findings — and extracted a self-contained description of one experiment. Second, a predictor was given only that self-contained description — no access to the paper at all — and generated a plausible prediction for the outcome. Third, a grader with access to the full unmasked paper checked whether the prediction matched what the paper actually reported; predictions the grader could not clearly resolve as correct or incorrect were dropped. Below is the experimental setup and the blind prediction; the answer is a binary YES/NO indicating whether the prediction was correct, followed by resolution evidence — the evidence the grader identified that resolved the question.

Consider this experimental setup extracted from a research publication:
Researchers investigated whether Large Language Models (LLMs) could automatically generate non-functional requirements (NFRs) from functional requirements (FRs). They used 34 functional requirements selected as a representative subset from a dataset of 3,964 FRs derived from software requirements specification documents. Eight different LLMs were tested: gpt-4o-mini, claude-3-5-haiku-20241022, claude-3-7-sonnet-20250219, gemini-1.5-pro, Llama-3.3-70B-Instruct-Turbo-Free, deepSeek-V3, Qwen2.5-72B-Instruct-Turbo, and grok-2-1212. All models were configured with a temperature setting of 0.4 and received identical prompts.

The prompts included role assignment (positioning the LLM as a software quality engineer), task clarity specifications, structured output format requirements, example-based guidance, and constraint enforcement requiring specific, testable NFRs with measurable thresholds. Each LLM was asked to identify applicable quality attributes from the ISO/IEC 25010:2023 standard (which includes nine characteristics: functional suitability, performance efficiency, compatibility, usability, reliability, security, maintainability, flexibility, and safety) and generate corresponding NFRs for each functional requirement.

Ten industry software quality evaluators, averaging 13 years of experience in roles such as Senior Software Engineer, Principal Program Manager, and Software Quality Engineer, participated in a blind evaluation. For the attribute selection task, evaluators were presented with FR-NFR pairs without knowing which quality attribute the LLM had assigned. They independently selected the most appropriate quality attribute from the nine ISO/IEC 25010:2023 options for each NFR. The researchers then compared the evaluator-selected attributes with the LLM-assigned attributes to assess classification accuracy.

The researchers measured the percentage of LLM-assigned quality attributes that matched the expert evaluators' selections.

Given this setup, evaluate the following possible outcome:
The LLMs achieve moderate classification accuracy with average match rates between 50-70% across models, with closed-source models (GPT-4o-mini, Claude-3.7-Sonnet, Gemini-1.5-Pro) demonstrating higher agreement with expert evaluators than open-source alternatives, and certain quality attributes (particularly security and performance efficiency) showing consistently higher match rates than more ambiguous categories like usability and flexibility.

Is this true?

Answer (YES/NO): NO